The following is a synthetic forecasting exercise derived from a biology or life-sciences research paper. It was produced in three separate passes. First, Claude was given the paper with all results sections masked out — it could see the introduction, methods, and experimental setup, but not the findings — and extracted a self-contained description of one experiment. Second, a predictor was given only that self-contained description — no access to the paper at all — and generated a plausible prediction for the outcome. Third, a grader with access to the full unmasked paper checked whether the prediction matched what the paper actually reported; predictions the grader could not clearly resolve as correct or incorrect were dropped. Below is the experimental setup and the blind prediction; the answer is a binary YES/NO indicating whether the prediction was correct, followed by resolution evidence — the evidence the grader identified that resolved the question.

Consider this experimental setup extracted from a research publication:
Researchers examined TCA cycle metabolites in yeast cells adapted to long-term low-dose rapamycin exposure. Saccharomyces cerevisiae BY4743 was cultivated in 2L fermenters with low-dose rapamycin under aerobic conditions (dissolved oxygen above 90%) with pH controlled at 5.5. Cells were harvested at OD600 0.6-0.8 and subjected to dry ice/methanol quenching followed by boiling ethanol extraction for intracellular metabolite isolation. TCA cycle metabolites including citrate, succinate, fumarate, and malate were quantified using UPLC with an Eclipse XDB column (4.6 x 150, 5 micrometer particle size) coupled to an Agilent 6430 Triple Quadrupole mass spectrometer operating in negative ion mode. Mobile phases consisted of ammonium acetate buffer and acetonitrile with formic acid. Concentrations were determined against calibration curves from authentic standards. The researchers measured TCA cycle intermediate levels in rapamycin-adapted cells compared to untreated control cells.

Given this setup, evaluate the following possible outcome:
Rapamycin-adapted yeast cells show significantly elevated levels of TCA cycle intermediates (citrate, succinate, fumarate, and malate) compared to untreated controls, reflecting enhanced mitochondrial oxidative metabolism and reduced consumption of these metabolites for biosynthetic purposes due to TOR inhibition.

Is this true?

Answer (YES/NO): NO